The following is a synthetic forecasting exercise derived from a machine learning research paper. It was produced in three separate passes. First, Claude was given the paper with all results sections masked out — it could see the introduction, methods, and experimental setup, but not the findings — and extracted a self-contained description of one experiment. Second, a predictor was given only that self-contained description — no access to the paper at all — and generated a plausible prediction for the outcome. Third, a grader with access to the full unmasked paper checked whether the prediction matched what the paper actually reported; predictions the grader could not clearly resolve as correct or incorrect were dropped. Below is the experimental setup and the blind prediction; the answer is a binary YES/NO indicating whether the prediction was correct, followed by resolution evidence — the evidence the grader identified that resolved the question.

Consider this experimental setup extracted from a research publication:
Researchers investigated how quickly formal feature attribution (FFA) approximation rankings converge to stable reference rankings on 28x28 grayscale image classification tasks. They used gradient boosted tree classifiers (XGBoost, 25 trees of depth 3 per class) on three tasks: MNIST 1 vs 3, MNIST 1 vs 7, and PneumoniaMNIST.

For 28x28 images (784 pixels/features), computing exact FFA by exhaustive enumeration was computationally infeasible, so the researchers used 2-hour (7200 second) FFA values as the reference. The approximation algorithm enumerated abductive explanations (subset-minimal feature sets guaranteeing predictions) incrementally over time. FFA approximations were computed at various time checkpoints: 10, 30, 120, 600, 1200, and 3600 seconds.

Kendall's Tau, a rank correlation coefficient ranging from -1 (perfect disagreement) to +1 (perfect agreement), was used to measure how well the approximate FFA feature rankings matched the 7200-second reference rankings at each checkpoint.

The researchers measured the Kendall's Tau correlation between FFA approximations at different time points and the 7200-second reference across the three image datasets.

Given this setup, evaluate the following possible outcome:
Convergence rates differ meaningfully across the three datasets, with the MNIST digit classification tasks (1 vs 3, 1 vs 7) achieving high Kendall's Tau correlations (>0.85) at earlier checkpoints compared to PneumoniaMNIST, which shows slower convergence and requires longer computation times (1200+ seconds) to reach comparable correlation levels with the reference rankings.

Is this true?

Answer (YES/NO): YES